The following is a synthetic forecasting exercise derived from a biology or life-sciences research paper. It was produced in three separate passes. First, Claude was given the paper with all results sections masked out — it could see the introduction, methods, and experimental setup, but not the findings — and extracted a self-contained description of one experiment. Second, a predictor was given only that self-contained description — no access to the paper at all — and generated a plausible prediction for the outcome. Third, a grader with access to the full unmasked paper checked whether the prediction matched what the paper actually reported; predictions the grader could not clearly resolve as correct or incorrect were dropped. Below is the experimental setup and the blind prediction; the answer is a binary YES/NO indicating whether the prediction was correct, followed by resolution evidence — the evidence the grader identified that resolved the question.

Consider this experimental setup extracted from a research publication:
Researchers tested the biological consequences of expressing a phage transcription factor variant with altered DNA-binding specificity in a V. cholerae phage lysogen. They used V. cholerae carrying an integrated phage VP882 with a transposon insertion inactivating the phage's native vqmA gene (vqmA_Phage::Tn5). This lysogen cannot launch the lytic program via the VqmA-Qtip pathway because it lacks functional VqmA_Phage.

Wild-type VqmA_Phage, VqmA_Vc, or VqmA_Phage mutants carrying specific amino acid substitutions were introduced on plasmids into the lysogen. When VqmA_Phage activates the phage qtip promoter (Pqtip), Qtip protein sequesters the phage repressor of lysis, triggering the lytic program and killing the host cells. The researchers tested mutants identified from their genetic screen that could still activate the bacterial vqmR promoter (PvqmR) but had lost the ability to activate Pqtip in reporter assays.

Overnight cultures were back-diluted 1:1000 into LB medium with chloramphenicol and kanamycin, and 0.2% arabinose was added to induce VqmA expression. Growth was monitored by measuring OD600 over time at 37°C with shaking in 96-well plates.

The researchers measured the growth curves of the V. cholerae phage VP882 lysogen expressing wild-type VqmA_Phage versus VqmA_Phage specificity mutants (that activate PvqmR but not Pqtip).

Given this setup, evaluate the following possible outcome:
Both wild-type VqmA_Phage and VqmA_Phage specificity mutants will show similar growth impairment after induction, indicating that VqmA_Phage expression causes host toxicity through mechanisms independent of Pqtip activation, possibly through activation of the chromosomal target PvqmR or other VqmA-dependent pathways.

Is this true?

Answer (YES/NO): NO